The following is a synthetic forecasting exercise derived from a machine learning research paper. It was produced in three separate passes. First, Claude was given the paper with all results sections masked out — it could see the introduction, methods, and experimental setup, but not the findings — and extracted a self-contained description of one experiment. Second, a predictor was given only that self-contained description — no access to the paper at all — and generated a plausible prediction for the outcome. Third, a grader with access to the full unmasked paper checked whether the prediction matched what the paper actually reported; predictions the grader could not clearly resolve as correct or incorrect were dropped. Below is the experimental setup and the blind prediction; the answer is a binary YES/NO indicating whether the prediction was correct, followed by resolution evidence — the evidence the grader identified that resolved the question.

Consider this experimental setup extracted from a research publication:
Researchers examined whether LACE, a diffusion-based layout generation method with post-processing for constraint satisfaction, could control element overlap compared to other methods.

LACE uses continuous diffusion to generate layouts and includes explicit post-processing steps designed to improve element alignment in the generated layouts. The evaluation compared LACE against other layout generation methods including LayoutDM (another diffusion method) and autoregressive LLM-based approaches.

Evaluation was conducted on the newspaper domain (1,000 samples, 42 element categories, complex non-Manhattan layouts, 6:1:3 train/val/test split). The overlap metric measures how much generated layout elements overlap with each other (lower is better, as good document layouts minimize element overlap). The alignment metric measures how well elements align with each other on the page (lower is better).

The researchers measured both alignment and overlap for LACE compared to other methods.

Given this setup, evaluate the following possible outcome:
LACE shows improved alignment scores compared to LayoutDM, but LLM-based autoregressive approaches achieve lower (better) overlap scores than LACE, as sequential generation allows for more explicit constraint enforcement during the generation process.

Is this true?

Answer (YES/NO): YES